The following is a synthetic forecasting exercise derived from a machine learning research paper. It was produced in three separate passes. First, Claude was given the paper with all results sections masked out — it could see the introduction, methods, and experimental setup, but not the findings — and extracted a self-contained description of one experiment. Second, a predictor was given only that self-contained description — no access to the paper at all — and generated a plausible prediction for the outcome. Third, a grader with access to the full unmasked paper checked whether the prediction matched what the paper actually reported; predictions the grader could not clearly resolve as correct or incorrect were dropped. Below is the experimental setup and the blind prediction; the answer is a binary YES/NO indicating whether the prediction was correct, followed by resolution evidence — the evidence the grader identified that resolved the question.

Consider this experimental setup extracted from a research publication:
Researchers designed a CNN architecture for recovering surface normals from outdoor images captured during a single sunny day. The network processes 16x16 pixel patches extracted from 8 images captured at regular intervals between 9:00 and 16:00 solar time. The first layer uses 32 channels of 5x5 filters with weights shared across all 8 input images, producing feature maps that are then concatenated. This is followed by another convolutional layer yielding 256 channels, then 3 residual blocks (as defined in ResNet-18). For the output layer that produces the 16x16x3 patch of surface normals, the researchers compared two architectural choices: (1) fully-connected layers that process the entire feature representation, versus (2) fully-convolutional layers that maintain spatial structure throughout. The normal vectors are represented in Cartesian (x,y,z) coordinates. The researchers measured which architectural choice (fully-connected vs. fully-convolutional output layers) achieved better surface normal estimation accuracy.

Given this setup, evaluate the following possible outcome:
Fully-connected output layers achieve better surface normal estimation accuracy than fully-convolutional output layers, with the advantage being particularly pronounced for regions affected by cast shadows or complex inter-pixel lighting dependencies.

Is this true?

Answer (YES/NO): NO